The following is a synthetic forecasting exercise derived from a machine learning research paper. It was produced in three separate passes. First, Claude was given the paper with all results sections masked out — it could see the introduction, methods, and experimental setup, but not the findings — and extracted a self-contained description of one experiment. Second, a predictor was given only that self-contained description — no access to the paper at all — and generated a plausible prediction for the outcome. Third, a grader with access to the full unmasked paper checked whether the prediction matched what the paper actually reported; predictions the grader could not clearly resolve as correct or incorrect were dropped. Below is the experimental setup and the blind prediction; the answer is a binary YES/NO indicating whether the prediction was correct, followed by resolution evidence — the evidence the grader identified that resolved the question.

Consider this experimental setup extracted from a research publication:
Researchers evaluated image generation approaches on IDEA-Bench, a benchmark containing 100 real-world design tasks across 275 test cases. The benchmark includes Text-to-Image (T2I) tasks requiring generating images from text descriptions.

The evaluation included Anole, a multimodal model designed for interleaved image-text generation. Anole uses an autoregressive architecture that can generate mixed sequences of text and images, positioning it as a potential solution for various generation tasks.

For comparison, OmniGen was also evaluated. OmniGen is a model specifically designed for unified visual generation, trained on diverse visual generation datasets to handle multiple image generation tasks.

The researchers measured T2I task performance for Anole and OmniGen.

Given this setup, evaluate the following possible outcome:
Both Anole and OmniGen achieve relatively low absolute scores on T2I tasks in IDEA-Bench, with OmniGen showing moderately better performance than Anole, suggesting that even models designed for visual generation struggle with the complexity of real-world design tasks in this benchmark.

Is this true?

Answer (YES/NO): NO